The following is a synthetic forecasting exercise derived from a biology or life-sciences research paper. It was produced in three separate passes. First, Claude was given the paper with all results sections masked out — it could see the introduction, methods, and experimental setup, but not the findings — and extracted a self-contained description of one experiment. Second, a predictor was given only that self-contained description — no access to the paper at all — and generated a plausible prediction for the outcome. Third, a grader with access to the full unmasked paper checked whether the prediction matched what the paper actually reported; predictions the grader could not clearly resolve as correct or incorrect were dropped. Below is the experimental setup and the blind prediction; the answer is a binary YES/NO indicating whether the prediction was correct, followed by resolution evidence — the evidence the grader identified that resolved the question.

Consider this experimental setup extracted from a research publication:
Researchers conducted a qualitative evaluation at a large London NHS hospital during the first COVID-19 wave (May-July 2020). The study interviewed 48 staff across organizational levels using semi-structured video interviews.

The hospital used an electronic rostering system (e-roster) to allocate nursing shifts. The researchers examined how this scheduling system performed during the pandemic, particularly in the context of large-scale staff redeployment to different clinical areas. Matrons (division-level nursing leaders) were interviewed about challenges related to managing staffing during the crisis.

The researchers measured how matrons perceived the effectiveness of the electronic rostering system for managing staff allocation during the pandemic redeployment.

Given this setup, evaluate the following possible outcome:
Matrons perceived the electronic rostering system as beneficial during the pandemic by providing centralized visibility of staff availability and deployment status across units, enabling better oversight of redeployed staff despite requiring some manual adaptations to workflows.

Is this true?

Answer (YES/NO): NO